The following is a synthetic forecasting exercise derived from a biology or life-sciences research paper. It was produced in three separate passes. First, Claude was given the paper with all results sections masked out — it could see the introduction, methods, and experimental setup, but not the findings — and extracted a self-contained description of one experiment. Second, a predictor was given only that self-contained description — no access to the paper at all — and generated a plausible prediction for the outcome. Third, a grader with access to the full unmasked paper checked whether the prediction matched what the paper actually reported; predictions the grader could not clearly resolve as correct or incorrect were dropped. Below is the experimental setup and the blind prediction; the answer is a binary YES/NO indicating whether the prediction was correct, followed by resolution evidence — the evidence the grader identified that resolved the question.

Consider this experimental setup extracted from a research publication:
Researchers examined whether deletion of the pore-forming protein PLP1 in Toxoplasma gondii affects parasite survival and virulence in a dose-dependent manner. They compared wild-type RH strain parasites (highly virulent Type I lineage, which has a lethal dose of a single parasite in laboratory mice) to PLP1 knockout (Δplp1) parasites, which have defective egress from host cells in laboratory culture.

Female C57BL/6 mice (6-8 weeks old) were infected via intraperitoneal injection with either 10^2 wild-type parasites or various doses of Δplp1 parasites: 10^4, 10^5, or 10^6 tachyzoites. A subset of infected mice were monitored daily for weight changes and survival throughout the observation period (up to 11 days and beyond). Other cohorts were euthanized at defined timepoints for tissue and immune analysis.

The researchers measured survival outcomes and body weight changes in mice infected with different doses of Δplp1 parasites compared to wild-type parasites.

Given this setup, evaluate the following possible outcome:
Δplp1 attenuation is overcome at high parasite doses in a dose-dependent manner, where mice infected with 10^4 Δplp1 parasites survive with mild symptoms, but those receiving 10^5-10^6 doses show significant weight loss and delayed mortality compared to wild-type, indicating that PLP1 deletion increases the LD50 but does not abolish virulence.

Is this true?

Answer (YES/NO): NO